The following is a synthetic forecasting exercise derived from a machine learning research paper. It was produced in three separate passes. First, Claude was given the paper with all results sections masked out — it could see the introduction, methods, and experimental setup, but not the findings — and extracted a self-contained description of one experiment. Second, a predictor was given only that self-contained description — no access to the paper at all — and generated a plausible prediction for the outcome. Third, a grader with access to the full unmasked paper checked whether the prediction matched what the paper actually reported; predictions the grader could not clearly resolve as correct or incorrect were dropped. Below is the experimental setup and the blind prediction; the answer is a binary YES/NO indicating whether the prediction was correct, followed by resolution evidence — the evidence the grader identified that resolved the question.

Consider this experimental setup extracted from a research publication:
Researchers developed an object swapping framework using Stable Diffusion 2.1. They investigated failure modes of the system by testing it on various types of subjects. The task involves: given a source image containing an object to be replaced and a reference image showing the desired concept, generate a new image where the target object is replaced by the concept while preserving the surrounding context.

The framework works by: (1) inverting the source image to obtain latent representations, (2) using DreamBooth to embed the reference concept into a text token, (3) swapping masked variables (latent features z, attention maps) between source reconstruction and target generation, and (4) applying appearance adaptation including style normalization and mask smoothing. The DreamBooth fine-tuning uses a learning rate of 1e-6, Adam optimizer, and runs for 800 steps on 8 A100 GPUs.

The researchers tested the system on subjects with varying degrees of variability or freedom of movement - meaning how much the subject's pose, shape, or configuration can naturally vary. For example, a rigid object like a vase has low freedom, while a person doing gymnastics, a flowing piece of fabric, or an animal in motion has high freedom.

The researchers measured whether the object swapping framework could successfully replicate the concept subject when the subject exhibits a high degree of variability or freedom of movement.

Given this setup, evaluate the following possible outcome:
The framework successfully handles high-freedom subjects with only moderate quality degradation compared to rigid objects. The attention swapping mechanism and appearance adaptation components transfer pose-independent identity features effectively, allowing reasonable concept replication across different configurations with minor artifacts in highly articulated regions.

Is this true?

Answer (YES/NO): NO